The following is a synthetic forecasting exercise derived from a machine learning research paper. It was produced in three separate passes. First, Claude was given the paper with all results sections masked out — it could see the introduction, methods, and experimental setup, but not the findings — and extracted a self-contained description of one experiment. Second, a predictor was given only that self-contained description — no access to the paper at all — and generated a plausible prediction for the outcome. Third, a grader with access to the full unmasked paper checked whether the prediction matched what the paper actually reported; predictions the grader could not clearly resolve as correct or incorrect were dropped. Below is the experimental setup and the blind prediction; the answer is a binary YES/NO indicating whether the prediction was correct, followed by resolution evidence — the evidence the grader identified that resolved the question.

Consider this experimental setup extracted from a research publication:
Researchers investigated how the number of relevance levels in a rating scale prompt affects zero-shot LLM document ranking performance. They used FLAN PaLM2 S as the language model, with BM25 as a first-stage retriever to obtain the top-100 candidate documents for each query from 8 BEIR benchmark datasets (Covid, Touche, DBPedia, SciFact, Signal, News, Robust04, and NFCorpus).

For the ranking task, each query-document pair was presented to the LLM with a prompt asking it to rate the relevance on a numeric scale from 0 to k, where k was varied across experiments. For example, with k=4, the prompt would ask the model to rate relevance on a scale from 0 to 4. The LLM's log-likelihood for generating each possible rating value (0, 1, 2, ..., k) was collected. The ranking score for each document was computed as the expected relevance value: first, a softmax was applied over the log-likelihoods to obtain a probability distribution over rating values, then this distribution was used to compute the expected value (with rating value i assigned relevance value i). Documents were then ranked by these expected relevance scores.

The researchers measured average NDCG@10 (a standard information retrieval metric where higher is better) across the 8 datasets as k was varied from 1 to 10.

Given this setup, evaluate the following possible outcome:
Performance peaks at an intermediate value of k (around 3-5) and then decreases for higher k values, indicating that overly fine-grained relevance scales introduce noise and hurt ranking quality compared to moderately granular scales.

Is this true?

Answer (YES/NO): NO